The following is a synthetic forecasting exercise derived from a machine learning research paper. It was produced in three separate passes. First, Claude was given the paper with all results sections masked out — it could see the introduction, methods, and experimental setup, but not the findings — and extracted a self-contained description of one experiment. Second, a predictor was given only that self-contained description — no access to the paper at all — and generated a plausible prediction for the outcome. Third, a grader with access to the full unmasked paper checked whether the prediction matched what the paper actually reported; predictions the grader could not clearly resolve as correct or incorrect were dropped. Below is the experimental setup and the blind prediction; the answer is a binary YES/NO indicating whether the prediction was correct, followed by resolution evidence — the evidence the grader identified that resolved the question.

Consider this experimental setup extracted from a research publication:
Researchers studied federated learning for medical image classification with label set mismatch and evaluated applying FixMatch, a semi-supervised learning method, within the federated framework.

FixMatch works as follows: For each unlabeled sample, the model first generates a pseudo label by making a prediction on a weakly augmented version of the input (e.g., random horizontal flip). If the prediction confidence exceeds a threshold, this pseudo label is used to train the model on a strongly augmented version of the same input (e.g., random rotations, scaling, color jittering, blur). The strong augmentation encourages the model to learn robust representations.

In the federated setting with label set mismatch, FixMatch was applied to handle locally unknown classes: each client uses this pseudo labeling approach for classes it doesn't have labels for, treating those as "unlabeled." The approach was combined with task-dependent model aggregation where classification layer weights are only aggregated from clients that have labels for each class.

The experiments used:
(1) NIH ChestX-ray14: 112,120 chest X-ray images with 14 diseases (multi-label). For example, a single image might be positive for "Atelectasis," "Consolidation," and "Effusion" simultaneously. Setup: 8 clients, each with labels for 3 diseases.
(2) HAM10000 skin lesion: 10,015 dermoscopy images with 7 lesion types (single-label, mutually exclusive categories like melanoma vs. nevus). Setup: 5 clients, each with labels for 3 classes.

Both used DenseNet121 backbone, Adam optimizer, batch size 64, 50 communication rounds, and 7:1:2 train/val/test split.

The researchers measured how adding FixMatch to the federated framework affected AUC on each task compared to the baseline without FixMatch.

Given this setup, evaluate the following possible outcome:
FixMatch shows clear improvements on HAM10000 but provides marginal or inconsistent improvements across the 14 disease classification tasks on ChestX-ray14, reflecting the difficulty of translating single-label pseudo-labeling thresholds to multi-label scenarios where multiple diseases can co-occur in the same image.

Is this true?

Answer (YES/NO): NO